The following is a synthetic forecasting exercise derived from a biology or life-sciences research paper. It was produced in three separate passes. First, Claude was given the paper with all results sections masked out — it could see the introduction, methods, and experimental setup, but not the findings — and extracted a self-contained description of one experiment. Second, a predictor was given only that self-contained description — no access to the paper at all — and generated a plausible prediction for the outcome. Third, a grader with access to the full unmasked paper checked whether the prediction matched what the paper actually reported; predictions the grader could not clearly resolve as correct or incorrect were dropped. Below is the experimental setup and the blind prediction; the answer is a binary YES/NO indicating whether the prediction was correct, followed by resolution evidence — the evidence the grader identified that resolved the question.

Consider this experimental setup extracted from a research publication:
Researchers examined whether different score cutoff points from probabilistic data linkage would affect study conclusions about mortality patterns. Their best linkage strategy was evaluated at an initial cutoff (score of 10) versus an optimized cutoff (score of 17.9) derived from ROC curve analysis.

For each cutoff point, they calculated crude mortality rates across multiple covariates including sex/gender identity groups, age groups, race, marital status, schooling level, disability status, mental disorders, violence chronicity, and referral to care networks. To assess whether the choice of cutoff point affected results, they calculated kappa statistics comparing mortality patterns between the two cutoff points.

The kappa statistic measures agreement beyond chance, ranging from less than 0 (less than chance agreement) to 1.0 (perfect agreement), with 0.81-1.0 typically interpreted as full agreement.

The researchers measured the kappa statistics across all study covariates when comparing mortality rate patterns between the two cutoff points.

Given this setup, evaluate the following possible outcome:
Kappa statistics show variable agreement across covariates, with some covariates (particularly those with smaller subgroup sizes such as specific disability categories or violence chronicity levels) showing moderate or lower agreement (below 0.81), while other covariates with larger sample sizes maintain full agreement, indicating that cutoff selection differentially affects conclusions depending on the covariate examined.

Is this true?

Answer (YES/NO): NO